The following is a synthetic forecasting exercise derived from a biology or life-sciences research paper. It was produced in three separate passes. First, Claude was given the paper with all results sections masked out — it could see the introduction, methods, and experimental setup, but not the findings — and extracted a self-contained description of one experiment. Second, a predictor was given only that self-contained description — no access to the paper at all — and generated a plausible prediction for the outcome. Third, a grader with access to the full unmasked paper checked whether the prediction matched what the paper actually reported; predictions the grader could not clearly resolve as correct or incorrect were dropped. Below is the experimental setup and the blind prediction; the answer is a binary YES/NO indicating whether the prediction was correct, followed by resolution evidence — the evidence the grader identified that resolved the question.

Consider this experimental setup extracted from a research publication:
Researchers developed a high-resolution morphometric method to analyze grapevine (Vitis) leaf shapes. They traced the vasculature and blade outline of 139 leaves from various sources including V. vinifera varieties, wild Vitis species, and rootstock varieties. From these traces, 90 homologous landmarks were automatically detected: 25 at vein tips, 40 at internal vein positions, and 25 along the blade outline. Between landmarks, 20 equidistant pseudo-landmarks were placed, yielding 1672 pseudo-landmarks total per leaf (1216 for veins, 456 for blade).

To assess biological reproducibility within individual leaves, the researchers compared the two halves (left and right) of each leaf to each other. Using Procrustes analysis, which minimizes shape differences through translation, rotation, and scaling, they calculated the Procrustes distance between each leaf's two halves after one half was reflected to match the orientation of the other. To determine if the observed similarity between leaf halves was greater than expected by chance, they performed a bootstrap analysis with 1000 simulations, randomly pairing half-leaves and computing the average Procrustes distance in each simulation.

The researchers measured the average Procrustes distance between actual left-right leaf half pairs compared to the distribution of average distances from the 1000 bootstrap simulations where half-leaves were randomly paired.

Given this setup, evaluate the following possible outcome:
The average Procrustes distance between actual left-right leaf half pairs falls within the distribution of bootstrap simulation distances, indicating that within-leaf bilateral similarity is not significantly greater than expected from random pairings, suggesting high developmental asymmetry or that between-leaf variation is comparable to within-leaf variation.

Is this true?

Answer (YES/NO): NO